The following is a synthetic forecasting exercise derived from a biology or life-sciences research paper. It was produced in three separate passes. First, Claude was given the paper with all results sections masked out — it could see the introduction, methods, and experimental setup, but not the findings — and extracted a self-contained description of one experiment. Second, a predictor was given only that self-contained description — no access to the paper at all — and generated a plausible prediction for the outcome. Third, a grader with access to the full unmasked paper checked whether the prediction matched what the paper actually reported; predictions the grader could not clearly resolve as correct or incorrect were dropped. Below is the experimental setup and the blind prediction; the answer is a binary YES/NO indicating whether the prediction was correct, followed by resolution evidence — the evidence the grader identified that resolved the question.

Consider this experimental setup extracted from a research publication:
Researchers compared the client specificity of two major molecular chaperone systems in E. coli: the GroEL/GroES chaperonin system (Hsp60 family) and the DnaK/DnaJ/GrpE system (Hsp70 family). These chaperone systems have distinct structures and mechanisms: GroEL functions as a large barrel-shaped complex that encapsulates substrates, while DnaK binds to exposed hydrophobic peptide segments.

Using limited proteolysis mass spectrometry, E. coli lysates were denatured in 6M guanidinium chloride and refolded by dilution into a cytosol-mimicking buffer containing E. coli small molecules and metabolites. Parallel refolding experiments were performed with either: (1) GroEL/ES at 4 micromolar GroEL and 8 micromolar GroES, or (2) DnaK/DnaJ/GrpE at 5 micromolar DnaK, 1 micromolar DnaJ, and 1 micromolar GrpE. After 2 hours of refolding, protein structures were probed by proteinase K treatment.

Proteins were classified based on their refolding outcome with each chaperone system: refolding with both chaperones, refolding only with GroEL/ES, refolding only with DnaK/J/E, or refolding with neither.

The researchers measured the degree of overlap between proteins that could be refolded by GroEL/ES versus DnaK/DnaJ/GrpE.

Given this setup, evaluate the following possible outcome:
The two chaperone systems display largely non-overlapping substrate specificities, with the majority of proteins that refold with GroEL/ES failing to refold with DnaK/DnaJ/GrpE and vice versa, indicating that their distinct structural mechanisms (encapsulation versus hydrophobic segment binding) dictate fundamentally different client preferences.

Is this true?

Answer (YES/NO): NO